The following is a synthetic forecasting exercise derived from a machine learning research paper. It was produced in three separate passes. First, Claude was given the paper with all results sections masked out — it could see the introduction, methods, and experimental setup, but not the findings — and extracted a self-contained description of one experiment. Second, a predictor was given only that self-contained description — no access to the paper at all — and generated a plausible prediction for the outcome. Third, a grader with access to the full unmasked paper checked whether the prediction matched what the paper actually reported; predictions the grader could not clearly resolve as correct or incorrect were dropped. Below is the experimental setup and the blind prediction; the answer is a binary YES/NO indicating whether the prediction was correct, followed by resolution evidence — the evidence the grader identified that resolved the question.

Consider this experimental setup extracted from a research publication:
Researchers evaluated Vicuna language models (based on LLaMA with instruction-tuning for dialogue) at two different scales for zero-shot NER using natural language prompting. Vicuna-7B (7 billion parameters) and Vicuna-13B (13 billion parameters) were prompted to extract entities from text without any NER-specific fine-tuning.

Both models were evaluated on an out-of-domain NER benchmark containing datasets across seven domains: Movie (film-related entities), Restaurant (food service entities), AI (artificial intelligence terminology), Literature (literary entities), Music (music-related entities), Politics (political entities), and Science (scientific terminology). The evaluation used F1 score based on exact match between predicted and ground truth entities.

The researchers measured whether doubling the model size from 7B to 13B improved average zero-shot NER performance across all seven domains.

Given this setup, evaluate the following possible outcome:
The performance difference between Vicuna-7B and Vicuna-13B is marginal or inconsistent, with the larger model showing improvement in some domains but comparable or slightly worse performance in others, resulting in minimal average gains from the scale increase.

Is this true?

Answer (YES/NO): NO